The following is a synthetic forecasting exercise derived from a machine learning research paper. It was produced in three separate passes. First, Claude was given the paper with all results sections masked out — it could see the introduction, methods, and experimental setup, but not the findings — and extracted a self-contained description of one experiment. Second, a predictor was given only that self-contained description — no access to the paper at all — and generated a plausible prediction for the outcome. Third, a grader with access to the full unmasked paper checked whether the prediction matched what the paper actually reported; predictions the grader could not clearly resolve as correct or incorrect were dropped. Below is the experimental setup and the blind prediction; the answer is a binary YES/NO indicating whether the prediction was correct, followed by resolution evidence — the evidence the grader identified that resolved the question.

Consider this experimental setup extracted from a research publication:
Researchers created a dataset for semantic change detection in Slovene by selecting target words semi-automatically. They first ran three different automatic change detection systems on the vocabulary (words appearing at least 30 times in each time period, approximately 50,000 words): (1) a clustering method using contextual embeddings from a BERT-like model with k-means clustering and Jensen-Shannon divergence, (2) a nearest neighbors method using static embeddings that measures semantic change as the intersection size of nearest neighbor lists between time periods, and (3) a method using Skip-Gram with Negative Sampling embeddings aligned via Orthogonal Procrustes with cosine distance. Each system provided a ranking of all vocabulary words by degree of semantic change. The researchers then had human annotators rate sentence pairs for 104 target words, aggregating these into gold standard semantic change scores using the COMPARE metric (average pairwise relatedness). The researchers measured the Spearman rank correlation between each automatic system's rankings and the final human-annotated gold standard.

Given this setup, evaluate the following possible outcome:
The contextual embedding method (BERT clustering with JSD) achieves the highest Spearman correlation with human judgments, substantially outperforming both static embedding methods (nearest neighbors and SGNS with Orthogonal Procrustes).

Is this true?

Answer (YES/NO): NO